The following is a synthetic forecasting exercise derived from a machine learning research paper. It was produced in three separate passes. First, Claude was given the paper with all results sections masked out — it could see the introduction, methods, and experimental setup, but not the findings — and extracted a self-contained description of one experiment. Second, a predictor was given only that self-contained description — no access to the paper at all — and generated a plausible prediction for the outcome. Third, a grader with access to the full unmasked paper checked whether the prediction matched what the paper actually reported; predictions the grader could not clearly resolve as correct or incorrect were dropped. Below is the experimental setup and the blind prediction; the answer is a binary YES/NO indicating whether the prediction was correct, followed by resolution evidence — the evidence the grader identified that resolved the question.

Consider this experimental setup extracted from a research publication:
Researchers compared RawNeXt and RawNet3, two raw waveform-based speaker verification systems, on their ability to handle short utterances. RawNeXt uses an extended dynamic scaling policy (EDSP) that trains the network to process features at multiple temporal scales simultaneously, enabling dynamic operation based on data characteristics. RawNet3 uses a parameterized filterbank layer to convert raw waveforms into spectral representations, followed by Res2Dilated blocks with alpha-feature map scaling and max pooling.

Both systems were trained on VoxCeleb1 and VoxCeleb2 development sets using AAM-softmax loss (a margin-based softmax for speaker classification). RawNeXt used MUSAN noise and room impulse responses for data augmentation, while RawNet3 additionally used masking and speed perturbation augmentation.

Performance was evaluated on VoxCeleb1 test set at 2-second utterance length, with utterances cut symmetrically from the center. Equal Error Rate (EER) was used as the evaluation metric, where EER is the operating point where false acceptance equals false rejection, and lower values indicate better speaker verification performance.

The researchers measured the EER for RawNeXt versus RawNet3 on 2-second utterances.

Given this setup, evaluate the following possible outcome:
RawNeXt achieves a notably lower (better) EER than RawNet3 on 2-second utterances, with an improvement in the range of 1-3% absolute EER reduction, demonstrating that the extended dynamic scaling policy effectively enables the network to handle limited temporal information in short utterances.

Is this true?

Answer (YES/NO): NO